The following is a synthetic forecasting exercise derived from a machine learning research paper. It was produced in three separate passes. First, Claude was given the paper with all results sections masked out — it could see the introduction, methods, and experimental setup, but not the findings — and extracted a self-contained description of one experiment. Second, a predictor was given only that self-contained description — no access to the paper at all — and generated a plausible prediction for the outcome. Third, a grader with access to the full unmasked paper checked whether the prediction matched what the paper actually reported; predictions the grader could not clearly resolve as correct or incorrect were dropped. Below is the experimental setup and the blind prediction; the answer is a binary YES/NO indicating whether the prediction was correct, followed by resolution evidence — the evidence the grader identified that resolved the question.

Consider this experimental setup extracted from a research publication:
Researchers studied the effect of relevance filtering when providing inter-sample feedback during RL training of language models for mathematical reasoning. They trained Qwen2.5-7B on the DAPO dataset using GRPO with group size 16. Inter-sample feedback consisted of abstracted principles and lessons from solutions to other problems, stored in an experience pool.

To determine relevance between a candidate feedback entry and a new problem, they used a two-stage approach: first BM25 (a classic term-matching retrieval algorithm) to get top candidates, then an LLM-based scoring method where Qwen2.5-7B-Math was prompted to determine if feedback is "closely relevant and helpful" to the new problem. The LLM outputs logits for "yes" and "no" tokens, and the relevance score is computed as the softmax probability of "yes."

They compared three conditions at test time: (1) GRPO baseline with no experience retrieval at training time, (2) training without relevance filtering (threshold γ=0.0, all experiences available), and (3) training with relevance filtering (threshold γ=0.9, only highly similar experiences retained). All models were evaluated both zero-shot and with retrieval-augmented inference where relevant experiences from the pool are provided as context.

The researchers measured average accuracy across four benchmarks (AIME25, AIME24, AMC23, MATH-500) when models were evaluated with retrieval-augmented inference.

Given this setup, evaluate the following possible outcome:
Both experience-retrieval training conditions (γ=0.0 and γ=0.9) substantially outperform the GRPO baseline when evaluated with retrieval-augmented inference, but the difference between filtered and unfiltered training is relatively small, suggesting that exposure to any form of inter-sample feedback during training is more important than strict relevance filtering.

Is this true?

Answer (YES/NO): NO